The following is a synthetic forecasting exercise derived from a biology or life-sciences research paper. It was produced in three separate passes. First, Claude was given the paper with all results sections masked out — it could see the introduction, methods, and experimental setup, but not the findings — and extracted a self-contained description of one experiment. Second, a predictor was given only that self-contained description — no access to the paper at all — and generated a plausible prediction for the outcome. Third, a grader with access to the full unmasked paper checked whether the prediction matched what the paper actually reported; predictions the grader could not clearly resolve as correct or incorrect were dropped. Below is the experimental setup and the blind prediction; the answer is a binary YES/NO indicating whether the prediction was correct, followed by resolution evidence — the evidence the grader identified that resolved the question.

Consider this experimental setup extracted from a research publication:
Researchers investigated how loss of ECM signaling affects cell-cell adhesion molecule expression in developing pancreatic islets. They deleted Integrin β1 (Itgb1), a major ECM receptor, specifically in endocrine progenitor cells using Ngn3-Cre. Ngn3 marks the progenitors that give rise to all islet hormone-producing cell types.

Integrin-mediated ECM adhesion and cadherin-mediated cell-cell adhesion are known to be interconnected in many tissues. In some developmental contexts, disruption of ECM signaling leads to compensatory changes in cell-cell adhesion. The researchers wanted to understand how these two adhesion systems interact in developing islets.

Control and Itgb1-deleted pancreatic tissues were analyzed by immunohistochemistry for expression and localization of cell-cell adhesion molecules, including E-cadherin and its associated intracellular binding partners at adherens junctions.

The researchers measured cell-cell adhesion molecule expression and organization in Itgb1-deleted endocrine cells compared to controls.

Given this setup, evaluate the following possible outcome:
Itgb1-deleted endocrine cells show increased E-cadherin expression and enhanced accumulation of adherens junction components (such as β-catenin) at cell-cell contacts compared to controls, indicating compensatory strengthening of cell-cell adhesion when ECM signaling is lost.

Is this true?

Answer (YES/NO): YES